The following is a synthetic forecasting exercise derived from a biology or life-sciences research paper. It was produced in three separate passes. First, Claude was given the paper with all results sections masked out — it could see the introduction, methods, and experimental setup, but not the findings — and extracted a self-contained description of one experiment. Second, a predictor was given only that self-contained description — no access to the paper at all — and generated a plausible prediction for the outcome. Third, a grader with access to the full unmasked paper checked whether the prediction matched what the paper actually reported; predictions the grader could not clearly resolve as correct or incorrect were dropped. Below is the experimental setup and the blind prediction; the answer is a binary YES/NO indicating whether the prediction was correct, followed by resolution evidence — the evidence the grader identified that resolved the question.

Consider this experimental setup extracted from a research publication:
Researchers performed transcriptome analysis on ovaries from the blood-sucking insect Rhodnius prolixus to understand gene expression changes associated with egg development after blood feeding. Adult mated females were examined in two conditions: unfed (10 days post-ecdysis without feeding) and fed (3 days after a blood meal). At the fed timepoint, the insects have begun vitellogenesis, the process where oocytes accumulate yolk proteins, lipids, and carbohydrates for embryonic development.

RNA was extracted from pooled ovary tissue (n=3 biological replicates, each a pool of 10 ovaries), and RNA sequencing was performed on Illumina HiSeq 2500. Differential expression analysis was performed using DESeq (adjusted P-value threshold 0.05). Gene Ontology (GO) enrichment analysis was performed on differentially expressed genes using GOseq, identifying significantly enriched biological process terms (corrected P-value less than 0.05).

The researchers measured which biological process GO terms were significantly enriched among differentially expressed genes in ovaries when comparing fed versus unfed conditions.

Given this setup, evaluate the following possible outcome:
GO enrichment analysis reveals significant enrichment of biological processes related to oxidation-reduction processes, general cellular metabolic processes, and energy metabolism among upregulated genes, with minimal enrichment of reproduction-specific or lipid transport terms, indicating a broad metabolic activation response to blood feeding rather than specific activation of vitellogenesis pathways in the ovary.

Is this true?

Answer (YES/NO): NO